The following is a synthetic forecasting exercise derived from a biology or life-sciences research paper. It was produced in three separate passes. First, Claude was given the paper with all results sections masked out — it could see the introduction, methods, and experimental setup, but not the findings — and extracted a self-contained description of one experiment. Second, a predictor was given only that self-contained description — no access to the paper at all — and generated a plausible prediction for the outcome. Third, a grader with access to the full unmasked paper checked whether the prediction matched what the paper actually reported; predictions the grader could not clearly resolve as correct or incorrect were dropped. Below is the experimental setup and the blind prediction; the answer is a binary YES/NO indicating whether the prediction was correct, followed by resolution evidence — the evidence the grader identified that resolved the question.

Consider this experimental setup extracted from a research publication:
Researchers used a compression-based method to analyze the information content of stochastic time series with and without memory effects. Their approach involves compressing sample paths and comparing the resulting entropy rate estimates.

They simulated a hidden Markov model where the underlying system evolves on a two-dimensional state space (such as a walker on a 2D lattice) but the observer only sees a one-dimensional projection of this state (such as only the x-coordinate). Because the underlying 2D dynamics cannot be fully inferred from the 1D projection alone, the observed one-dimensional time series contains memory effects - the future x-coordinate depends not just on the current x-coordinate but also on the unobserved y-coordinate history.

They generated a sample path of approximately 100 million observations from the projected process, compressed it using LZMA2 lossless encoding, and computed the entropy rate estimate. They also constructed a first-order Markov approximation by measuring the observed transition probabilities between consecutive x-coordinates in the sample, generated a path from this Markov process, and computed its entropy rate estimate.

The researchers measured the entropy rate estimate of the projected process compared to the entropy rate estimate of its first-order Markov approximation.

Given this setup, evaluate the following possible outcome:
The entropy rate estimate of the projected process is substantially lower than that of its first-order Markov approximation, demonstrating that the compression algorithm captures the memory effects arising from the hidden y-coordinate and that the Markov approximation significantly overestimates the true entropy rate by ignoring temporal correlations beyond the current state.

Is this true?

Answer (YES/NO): YES